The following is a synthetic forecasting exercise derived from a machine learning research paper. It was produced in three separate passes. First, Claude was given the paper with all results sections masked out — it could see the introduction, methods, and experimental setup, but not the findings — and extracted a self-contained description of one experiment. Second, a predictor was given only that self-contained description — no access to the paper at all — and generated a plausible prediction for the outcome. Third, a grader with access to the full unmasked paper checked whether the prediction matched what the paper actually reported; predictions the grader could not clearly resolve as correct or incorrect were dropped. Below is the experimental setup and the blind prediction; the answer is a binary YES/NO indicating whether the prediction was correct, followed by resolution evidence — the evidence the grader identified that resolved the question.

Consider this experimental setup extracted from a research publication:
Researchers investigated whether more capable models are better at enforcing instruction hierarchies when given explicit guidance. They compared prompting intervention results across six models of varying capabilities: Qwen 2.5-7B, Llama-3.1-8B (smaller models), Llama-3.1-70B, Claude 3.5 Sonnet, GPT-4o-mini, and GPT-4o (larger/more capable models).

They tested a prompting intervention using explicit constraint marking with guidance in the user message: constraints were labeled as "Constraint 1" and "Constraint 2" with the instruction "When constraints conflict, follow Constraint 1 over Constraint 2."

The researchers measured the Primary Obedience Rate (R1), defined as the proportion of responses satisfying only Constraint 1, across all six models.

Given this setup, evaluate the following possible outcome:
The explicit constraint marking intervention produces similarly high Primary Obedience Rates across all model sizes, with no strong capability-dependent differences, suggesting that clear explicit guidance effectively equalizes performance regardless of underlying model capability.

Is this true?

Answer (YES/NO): NO